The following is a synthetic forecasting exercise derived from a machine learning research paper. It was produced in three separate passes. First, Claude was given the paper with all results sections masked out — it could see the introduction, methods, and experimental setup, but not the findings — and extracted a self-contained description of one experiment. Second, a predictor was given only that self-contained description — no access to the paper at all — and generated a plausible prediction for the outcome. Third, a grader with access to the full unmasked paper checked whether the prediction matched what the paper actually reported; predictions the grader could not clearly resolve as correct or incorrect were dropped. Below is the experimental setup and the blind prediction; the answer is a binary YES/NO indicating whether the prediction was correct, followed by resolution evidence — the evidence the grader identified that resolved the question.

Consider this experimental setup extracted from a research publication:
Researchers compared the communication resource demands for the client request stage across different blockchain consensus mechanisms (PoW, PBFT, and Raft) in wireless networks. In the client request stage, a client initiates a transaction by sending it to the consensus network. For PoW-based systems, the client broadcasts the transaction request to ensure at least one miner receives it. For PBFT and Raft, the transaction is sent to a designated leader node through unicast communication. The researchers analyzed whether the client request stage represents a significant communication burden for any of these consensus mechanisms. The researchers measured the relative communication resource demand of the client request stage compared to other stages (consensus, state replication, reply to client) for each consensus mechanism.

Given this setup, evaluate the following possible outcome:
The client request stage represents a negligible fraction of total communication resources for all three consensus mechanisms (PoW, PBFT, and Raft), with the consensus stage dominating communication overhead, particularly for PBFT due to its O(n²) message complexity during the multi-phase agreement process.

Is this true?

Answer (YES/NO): YES